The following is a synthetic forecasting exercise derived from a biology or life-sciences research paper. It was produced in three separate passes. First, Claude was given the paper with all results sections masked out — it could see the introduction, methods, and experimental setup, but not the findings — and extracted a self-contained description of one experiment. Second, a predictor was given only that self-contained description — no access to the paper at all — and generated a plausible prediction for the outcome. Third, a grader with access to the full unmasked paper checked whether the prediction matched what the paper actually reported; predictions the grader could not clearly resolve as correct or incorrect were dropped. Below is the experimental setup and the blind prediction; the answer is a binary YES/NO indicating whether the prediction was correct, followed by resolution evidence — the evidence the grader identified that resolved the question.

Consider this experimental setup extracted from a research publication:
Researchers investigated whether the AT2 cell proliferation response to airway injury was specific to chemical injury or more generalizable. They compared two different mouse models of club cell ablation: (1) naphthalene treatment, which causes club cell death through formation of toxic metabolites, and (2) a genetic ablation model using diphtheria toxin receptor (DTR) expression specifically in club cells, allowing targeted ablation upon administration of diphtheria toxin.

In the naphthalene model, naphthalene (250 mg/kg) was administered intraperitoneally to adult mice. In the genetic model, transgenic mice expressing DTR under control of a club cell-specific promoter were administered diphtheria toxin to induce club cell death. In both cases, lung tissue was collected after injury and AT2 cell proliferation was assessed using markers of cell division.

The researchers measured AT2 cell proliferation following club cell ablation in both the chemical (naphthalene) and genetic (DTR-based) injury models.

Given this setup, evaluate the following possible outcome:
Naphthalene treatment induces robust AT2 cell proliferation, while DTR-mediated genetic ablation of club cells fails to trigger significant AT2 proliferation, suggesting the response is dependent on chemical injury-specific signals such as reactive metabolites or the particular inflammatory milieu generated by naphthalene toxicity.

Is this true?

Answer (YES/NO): NO